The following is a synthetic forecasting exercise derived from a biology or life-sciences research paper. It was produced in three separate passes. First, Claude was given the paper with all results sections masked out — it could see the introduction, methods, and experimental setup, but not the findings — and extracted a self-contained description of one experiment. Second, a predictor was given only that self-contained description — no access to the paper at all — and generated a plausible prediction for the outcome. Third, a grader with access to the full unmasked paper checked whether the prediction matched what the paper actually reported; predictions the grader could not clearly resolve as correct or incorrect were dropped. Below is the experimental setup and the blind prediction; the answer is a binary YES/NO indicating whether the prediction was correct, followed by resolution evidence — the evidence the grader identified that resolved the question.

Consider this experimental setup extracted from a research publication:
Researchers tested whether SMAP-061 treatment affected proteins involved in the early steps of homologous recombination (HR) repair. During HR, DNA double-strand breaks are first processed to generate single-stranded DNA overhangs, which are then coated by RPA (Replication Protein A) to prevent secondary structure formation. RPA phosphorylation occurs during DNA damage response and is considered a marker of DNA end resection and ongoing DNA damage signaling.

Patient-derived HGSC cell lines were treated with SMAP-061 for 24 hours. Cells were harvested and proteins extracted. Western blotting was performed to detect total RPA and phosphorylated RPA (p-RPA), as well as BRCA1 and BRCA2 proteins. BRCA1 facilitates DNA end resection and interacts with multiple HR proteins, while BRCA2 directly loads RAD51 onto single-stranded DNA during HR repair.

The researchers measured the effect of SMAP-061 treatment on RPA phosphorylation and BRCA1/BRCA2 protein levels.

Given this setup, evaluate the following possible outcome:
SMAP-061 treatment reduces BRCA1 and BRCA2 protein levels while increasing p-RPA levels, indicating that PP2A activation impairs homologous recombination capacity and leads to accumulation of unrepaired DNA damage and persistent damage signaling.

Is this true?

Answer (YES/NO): YES